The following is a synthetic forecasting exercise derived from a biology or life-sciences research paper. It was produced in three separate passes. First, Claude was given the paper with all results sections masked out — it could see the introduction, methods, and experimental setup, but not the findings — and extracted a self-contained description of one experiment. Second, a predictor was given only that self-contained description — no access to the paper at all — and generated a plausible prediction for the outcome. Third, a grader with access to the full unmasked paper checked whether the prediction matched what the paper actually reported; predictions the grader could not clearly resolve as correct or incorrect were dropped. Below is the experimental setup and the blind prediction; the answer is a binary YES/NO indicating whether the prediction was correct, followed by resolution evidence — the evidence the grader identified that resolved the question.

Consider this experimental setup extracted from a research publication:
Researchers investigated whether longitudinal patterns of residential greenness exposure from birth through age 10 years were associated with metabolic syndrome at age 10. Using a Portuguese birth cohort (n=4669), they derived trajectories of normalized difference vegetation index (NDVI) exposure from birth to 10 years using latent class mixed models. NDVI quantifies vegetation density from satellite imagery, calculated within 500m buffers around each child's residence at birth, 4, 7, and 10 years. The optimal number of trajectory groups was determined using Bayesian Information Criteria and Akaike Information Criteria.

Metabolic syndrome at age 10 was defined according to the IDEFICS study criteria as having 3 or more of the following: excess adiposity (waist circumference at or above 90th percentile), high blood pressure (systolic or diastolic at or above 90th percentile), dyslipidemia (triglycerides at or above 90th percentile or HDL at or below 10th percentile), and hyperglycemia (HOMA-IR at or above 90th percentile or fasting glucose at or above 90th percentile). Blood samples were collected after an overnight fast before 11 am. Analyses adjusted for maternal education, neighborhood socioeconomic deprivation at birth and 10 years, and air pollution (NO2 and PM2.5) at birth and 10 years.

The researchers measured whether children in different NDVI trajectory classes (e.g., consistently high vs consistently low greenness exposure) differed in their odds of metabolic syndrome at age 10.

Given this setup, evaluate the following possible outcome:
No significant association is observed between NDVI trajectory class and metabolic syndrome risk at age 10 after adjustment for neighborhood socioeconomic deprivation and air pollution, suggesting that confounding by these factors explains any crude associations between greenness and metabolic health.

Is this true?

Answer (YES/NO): NO